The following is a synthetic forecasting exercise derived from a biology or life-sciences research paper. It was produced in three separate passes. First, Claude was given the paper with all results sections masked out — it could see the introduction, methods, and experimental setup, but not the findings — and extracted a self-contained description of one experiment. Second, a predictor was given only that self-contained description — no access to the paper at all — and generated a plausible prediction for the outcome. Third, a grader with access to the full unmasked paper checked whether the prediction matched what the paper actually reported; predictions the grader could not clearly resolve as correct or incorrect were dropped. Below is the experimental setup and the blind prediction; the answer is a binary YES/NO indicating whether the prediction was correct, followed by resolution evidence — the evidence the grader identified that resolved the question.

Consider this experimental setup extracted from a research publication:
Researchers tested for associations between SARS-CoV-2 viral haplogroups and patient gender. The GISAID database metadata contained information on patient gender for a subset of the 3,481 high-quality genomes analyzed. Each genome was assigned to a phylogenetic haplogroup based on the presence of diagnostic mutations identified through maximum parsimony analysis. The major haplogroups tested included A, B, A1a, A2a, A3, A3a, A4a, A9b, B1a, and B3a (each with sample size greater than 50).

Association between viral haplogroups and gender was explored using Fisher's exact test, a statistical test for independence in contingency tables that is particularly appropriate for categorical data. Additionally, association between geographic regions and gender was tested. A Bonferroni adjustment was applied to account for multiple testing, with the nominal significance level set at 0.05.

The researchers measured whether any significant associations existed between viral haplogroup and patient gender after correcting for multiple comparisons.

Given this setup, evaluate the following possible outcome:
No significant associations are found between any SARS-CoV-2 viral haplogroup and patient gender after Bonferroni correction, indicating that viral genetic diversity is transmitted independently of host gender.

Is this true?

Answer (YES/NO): YES